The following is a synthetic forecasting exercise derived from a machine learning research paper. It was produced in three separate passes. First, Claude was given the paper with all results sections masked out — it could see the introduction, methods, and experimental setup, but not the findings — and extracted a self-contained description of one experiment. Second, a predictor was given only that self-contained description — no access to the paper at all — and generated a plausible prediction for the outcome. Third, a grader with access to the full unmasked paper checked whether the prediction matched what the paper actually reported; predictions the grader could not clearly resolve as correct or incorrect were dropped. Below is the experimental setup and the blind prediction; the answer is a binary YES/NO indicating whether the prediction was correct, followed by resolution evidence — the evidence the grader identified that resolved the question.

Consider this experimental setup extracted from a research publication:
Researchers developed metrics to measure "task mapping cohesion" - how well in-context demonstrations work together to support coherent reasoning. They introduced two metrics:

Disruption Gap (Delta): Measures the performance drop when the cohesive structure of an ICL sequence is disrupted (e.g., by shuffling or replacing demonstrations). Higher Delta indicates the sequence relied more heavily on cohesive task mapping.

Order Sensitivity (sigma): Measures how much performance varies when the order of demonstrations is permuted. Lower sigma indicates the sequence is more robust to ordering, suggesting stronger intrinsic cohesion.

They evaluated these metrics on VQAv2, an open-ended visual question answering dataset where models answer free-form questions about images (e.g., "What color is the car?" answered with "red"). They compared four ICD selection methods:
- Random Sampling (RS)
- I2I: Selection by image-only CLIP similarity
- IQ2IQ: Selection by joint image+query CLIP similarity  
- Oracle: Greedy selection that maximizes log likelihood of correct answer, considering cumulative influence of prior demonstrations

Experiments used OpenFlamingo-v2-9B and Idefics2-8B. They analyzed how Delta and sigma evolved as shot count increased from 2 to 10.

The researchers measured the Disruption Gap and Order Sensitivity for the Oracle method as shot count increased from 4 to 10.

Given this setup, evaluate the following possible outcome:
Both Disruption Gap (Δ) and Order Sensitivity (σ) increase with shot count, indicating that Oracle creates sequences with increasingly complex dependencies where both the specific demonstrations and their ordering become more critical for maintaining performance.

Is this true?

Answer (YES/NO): NO